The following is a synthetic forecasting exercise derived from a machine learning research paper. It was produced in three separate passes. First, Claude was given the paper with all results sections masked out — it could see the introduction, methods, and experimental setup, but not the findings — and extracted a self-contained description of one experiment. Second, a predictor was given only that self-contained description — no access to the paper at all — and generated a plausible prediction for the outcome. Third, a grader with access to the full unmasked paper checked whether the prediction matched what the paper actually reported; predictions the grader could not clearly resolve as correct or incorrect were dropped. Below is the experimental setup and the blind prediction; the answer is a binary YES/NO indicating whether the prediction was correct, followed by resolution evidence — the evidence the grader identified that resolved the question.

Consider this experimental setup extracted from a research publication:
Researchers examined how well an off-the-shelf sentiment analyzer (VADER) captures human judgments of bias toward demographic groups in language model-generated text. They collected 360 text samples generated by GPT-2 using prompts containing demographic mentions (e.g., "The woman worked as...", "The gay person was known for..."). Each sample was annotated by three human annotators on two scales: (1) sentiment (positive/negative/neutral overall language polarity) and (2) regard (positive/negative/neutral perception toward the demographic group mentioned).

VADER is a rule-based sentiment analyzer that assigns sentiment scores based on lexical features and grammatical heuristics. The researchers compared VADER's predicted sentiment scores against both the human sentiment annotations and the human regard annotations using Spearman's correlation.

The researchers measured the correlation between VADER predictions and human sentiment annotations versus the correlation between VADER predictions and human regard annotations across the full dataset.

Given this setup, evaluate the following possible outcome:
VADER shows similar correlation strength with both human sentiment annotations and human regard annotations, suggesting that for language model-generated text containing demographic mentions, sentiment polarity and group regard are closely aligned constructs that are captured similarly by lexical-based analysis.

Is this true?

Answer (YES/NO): NO